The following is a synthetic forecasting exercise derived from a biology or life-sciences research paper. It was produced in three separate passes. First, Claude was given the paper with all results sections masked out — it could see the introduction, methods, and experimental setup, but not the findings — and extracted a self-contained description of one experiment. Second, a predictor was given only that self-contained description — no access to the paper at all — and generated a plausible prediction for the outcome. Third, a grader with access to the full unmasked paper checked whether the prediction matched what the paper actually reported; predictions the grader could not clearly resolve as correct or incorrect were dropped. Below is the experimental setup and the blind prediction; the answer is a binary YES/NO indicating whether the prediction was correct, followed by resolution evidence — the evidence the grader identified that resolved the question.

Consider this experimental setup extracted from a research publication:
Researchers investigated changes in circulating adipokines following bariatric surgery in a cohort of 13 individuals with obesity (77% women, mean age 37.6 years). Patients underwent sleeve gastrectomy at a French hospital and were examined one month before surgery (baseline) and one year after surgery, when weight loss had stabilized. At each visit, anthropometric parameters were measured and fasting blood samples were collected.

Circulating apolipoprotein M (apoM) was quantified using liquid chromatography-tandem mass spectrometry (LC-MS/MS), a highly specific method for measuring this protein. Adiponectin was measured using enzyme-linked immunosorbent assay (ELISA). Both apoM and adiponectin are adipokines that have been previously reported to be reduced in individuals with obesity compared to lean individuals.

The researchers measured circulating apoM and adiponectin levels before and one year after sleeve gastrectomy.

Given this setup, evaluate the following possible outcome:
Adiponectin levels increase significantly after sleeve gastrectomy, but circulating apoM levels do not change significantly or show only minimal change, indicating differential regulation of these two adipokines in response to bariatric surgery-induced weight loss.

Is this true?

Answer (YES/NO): YES